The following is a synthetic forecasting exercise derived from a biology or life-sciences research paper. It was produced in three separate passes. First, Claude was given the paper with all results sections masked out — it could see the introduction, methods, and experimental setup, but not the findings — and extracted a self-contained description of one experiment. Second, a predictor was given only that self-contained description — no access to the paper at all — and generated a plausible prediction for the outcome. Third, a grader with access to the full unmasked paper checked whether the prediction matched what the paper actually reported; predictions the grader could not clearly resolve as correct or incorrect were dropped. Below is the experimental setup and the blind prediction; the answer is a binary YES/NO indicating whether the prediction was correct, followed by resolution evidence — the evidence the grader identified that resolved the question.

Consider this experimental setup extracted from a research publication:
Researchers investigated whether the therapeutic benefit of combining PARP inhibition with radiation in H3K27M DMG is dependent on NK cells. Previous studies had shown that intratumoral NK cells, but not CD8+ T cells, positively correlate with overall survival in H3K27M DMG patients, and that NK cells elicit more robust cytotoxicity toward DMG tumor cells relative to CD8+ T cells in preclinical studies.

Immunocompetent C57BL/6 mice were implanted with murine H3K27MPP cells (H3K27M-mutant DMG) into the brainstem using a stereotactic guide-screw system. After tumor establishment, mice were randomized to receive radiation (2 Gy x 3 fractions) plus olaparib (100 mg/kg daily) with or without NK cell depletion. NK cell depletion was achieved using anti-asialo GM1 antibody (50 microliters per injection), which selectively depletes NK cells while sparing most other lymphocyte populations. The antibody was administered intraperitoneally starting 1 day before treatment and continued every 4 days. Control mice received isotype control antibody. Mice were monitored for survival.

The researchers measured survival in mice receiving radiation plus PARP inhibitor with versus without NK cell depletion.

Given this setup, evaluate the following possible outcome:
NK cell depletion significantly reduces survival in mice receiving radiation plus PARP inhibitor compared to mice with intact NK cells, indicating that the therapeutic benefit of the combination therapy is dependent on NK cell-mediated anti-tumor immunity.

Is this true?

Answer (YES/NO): YES